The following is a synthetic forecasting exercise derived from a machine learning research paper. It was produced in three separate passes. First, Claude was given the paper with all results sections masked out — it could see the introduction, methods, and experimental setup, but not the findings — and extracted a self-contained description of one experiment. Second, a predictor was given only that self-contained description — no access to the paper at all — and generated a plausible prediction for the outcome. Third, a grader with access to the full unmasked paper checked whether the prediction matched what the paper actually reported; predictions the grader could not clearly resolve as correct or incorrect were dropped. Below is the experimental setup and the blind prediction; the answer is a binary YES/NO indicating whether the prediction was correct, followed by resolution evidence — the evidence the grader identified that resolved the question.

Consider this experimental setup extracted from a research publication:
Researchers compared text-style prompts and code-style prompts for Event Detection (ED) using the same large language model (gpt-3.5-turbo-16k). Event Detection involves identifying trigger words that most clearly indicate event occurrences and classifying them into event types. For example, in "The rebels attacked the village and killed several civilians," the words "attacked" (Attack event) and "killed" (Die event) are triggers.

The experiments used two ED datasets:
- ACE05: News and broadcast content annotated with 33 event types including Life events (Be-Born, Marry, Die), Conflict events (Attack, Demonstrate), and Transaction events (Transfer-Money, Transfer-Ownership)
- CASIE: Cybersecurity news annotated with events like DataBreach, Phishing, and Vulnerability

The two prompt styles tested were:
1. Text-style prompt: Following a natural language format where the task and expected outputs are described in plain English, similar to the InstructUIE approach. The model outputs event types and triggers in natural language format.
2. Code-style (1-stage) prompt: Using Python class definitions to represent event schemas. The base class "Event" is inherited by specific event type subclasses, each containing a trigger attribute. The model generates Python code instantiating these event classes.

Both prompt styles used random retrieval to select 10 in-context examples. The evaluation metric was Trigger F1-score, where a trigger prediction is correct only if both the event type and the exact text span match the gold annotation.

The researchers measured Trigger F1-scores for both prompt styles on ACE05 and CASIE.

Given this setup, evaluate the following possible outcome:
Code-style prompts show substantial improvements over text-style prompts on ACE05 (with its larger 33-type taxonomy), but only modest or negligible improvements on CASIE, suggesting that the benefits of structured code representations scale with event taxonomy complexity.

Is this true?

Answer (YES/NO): NO